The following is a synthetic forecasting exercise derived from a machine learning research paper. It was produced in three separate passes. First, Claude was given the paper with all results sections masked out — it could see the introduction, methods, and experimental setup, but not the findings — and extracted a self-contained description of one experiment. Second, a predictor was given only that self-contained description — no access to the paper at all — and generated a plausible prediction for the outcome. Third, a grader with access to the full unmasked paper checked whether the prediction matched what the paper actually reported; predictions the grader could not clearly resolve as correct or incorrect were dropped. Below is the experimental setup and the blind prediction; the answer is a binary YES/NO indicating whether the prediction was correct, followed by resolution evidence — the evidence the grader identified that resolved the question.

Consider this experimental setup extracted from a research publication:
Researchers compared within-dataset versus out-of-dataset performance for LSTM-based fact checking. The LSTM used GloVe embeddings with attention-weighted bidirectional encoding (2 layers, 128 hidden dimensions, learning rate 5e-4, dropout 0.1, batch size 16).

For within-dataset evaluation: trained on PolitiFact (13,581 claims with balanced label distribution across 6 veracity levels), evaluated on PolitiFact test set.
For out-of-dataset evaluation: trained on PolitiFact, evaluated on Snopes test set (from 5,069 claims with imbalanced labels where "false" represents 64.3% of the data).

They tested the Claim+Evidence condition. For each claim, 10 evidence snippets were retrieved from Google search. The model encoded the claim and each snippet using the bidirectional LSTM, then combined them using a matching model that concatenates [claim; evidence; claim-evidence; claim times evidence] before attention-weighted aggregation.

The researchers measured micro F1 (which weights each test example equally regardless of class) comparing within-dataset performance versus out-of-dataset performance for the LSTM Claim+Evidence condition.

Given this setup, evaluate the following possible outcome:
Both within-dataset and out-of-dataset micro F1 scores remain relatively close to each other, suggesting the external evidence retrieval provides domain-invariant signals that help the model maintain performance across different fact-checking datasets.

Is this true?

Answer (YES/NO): NO